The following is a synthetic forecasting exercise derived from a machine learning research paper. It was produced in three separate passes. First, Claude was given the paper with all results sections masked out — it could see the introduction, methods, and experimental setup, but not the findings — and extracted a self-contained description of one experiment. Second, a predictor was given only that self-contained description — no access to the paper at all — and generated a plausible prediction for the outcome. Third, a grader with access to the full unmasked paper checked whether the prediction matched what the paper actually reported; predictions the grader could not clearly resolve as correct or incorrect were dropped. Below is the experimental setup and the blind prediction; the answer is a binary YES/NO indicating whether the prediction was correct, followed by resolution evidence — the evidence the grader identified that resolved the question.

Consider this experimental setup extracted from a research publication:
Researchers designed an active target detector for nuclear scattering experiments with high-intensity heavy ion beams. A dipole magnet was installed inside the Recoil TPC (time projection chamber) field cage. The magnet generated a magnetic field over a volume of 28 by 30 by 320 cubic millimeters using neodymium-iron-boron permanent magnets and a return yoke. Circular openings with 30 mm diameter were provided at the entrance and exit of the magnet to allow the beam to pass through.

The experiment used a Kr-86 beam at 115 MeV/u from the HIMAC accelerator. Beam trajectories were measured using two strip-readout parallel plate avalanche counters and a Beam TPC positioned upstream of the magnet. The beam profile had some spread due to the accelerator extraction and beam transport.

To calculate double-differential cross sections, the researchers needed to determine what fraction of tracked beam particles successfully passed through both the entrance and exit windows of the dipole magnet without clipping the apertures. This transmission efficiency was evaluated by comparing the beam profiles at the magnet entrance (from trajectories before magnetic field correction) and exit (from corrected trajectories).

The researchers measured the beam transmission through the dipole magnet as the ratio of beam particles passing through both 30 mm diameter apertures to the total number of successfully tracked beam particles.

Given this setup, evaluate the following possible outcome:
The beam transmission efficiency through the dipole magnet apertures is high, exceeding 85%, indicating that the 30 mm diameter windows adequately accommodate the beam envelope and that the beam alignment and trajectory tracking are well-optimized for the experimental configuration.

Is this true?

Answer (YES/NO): YES